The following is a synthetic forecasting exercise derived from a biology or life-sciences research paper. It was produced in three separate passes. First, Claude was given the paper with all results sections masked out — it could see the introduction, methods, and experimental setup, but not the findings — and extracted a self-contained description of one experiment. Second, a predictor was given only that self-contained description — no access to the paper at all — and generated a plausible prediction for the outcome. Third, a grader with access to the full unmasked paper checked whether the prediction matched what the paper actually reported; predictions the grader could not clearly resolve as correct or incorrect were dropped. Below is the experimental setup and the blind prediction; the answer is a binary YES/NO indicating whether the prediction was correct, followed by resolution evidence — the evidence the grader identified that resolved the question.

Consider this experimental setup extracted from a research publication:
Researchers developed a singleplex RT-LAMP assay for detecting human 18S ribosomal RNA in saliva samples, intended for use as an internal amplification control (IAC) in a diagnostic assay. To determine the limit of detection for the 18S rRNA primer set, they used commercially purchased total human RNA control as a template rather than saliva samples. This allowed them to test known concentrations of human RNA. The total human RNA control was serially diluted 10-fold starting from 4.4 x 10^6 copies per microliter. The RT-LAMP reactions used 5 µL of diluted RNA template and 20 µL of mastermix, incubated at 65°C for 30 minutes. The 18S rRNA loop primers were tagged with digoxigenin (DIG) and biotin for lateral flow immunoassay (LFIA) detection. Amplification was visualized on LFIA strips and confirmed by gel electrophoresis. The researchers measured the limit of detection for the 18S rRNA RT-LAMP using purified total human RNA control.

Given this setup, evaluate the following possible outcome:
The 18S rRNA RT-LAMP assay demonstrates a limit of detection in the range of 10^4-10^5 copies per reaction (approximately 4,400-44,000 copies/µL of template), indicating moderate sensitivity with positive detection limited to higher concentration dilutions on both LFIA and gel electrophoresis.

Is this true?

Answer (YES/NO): YES